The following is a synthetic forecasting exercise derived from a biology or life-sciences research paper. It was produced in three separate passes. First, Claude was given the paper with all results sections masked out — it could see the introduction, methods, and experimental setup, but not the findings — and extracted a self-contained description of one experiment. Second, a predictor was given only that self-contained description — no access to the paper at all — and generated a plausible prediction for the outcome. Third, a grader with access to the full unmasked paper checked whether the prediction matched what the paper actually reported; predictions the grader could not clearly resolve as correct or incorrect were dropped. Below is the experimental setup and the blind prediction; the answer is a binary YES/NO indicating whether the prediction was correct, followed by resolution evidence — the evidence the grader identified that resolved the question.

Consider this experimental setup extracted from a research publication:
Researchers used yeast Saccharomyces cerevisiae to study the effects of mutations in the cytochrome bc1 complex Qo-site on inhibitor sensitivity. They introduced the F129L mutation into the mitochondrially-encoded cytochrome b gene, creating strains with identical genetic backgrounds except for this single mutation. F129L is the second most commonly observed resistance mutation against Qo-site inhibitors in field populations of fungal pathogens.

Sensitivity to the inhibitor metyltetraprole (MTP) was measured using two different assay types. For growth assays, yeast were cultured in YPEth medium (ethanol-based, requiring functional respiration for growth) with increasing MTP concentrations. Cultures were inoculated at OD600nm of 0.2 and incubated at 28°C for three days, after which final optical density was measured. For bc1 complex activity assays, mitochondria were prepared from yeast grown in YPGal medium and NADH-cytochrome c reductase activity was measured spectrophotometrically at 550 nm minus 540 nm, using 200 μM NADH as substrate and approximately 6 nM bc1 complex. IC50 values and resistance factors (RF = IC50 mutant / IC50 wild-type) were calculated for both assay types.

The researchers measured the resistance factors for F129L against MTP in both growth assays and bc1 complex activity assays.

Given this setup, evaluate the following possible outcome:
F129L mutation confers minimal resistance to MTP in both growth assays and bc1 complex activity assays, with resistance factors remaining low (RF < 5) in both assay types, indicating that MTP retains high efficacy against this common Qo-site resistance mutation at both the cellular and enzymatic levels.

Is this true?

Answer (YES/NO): NO